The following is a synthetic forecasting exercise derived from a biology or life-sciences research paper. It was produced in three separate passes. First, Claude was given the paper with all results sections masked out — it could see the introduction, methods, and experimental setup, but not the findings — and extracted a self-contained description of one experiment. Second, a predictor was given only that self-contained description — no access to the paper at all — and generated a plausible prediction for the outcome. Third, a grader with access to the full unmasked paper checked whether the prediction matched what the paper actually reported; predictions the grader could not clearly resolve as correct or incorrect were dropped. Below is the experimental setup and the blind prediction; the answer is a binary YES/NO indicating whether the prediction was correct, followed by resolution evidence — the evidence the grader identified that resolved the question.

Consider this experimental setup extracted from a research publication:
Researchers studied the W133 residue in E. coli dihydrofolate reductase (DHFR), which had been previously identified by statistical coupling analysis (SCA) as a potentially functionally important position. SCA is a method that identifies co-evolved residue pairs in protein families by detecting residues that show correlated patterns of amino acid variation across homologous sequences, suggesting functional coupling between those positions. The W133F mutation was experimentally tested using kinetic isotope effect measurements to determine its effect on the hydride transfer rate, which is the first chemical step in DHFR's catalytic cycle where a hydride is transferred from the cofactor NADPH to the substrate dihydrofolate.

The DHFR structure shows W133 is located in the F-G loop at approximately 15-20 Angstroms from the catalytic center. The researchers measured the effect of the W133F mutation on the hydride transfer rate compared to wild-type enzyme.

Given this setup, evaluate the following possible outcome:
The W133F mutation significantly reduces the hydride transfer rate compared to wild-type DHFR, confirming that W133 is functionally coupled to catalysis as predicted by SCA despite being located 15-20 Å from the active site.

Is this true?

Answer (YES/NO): NO